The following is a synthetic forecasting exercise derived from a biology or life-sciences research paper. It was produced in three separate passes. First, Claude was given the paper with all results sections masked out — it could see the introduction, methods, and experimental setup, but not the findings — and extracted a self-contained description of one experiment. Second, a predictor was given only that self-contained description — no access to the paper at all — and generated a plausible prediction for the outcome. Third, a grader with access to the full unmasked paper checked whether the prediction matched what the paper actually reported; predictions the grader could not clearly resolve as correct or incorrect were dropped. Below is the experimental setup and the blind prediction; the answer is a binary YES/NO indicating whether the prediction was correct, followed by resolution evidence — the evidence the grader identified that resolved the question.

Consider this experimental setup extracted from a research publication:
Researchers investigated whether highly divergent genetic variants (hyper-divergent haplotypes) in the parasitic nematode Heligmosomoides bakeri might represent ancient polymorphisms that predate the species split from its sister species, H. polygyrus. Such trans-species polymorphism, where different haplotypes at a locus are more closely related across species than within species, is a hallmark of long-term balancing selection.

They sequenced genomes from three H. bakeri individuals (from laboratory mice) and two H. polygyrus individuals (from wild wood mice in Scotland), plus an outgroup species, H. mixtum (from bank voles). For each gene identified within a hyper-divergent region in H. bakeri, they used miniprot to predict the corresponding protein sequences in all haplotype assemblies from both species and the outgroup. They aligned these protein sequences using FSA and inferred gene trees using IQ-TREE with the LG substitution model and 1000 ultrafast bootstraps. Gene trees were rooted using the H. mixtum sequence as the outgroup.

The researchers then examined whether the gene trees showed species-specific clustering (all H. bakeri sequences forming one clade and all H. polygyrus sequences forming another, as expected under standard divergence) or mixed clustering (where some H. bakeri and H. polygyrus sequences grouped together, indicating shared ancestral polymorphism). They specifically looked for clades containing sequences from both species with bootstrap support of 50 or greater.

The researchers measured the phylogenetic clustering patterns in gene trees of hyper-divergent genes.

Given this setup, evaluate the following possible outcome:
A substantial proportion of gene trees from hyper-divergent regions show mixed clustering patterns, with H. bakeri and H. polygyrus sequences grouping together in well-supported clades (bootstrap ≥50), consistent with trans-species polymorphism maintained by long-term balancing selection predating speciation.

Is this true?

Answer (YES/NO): YES